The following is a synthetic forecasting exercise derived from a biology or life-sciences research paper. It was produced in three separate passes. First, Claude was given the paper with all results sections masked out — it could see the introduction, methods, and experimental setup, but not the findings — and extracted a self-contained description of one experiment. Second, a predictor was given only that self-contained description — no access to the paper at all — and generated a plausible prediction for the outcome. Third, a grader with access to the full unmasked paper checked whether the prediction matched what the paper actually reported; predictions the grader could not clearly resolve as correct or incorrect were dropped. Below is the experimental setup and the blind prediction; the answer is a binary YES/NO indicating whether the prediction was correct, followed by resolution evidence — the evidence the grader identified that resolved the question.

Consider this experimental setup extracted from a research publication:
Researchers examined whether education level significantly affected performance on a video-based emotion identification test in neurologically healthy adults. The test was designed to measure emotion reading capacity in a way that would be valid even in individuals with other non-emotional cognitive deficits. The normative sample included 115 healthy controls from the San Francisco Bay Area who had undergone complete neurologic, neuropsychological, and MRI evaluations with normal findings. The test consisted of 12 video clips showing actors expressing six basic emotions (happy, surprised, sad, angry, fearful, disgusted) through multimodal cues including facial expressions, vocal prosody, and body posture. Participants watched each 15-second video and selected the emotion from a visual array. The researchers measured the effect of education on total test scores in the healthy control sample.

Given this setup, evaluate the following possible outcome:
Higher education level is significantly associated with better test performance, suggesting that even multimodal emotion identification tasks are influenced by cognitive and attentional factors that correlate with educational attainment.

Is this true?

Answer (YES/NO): NO